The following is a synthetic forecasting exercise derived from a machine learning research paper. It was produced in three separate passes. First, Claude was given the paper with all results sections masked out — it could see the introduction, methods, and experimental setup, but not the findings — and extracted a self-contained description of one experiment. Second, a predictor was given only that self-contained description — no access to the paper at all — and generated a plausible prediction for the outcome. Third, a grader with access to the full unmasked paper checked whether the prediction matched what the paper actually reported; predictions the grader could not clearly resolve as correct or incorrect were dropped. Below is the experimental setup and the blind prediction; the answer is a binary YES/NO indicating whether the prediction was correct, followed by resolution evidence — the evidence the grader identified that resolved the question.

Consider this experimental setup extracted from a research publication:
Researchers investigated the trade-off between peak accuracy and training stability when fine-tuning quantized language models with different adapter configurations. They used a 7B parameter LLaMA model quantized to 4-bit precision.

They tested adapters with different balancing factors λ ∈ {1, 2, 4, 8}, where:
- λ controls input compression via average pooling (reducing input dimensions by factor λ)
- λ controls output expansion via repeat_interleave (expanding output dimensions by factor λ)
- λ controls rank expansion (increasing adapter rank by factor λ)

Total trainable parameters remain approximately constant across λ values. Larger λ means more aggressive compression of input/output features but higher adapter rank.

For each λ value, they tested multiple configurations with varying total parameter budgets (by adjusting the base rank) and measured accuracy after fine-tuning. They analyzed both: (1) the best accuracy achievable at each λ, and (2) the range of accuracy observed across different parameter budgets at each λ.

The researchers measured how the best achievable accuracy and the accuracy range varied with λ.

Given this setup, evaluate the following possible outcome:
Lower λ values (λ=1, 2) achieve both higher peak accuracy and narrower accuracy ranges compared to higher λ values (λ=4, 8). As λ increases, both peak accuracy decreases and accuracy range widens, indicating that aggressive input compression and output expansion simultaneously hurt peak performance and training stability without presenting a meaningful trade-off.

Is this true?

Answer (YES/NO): NO